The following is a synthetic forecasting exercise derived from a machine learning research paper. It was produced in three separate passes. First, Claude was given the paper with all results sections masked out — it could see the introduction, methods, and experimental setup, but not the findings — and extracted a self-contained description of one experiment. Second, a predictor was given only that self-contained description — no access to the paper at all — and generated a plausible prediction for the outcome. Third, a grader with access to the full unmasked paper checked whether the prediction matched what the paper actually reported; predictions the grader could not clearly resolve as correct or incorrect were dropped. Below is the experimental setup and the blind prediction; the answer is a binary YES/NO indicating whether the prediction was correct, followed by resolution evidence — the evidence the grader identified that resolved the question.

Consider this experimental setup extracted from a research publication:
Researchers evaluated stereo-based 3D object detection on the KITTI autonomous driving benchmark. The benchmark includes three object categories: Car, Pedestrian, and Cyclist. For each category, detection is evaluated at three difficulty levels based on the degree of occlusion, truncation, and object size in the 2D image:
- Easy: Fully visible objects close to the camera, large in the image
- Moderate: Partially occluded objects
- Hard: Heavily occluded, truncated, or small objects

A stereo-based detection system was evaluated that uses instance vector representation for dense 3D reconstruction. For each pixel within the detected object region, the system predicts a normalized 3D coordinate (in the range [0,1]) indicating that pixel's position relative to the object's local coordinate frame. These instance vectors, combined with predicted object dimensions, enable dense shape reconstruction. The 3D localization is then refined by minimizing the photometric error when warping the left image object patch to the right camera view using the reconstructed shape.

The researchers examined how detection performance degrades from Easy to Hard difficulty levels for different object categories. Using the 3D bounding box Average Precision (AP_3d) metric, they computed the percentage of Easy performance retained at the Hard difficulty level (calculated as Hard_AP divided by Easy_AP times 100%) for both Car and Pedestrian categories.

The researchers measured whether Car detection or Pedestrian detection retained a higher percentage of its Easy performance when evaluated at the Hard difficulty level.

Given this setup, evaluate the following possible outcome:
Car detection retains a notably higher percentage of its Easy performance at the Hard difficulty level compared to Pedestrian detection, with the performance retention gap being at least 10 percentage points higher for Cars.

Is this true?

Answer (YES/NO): NO